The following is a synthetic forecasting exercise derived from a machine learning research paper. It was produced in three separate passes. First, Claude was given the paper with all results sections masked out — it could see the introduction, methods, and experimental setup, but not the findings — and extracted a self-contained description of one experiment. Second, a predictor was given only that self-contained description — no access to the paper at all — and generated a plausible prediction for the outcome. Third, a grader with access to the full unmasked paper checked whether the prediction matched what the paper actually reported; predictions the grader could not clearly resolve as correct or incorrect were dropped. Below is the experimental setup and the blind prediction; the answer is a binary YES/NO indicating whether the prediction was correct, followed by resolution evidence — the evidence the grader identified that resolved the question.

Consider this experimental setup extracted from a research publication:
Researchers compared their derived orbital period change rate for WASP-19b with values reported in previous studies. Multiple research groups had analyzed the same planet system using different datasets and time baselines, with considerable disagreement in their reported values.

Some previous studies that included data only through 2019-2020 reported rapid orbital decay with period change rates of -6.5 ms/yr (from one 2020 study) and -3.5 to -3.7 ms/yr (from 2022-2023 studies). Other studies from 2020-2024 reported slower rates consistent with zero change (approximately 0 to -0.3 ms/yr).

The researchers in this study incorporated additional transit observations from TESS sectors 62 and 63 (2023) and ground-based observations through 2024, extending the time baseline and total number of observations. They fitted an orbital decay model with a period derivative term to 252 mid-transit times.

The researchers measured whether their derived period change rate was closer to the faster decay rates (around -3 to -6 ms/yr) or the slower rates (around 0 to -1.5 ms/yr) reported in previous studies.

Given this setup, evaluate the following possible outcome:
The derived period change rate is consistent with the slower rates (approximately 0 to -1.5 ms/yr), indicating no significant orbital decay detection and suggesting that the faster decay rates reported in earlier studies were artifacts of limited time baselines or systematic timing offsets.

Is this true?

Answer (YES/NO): YES